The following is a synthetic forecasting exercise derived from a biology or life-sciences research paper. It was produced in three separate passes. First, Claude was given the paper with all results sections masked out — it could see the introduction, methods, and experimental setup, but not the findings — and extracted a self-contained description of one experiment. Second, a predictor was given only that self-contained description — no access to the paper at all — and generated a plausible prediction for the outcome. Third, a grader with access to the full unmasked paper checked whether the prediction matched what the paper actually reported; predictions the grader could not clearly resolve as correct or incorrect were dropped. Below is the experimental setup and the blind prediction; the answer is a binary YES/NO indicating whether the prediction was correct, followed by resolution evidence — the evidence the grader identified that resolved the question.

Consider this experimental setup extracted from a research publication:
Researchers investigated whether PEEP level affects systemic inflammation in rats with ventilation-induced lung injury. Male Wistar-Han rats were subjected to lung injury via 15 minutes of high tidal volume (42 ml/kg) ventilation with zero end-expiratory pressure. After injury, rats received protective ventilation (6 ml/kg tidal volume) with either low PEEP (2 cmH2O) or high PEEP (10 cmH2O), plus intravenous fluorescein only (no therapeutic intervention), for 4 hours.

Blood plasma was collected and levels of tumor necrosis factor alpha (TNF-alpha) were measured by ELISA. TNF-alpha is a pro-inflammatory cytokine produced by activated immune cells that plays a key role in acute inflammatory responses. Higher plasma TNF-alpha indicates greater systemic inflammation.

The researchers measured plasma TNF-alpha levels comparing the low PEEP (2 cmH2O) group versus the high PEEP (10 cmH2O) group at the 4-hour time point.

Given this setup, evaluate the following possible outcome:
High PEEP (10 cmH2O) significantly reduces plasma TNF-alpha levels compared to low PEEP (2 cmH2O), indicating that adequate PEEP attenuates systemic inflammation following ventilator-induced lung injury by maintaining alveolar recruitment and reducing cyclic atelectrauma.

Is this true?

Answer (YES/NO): NO